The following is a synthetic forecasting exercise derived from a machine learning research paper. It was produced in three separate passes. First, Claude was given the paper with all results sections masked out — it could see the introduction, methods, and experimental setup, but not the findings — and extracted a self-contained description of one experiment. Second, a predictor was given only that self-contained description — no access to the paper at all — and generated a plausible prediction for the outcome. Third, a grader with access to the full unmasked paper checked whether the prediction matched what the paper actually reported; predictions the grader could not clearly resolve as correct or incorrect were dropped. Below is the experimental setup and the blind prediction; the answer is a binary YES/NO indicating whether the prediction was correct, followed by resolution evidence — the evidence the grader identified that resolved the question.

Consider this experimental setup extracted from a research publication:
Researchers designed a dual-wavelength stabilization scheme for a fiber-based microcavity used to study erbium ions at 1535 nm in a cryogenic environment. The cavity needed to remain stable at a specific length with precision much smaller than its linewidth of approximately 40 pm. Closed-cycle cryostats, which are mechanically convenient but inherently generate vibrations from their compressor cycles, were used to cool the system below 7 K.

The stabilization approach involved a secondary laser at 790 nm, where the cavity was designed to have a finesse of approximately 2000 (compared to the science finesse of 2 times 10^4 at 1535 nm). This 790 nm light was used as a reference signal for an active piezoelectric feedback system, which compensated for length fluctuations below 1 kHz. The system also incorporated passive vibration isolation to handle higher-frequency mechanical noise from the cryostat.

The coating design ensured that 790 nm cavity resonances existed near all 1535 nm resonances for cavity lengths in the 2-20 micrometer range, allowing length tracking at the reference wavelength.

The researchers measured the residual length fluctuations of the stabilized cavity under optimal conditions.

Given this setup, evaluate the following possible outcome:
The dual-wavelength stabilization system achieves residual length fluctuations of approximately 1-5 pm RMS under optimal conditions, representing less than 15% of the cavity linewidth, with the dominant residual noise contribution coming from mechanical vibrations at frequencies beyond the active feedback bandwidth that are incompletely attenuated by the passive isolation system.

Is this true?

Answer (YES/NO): NO